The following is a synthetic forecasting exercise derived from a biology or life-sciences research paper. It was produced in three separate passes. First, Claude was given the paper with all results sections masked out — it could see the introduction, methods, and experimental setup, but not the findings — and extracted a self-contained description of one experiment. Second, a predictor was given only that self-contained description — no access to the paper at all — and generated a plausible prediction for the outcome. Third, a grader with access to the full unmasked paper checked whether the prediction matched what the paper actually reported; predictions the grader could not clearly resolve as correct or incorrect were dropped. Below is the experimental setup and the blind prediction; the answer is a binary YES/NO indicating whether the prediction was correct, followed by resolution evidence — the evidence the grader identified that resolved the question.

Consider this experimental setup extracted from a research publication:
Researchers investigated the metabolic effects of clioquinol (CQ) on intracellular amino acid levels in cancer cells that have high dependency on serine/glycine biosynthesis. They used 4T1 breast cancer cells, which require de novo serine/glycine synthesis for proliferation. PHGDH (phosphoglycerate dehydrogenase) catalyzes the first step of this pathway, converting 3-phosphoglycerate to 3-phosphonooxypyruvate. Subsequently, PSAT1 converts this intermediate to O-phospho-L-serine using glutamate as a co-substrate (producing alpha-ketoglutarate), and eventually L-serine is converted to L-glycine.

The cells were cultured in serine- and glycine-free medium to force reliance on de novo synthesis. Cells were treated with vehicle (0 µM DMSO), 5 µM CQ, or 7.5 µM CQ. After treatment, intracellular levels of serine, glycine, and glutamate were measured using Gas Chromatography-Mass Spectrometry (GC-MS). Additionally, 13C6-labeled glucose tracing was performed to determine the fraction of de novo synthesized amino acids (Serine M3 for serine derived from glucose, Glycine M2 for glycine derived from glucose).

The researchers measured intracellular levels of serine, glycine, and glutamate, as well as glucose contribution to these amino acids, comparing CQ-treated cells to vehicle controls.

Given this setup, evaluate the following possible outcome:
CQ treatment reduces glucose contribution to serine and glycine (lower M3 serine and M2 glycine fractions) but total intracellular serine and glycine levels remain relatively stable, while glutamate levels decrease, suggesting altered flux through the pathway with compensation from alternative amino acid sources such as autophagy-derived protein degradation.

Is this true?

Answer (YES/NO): NO